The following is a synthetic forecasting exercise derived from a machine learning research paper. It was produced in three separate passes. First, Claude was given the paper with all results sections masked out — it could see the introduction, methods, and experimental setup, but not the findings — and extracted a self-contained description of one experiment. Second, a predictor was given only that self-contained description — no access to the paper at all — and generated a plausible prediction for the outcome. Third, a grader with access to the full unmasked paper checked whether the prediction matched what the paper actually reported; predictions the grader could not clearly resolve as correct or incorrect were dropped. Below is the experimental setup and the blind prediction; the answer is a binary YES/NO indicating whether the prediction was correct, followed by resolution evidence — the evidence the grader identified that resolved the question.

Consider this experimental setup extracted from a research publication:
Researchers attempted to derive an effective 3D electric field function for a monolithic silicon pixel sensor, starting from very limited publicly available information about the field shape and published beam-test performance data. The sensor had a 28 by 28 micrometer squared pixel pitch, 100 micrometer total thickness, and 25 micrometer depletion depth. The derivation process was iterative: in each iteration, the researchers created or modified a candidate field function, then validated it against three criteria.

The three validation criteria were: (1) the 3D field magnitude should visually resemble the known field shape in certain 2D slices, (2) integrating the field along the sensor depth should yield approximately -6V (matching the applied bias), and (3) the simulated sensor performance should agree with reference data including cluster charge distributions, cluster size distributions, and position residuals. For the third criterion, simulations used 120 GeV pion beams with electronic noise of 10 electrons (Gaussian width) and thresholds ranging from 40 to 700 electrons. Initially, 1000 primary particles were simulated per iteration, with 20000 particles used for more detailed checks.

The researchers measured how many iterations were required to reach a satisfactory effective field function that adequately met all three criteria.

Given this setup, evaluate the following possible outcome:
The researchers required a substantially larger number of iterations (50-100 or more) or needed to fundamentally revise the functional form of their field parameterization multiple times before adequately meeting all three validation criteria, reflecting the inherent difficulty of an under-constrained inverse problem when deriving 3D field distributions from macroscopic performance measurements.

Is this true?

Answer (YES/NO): YES